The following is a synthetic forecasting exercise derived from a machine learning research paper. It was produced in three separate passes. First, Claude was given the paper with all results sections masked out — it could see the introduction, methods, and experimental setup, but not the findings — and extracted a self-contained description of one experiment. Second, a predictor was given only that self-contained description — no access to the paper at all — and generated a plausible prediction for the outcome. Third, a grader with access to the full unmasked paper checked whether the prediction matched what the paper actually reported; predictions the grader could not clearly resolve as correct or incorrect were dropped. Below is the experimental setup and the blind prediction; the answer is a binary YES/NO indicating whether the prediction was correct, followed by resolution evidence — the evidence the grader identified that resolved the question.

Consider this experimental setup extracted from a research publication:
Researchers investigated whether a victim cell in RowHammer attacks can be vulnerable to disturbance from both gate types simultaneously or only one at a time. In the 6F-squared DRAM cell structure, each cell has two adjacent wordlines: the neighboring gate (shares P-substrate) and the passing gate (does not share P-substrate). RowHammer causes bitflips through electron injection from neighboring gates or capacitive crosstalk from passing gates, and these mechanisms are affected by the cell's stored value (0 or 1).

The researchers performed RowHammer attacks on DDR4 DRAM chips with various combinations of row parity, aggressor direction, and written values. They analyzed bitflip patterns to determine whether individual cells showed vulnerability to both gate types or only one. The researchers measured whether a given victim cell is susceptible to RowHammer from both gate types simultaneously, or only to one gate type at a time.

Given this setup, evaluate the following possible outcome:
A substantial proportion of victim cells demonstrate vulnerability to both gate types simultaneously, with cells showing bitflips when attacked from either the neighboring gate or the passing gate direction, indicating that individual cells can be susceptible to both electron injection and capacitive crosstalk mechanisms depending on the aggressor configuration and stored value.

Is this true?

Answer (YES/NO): NO